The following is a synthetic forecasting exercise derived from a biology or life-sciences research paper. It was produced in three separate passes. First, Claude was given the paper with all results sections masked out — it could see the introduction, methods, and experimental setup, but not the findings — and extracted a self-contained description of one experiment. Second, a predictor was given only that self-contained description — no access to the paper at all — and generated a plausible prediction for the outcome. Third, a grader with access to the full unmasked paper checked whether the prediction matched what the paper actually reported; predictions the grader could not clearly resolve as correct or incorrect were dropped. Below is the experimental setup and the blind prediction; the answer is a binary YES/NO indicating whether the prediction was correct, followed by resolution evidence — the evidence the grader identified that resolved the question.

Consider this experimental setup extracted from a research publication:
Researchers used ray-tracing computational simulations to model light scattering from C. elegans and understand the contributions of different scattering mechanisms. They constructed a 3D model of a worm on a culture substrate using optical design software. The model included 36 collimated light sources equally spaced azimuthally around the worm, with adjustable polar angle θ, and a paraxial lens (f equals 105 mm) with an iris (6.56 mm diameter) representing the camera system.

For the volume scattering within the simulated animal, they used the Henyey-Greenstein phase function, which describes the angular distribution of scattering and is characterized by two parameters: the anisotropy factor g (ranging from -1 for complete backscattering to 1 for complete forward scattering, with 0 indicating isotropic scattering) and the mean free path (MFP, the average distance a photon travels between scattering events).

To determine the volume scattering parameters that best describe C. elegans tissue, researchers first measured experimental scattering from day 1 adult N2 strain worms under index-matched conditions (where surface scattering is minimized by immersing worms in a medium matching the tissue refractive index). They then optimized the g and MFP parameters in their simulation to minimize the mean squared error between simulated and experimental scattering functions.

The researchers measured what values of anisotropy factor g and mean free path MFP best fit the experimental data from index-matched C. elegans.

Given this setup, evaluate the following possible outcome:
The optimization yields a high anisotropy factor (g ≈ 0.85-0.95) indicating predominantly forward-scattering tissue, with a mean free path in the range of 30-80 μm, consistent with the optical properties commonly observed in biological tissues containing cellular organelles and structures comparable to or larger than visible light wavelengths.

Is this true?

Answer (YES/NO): NO